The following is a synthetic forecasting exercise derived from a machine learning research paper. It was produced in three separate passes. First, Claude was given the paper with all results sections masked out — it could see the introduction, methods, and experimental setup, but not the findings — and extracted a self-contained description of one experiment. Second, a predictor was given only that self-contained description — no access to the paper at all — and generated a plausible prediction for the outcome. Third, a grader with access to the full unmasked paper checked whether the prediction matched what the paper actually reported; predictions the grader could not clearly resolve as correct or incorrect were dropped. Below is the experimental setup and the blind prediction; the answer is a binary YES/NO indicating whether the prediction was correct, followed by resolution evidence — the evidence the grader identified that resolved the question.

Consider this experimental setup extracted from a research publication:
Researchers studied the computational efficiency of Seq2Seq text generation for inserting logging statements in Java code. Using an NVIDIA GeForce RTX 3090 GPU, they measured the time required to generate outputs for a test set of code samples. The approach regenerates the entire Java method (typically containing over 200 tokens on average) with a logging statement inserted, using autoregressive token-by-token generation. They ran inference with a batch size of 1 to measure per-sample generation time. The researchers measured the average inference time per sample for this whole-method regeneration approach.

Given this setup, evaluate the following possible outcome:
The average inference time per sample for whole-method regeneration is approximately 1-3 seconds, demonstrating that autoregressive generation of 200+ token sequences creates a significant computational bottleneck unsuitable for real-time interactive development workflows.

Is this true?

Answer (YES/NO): YES